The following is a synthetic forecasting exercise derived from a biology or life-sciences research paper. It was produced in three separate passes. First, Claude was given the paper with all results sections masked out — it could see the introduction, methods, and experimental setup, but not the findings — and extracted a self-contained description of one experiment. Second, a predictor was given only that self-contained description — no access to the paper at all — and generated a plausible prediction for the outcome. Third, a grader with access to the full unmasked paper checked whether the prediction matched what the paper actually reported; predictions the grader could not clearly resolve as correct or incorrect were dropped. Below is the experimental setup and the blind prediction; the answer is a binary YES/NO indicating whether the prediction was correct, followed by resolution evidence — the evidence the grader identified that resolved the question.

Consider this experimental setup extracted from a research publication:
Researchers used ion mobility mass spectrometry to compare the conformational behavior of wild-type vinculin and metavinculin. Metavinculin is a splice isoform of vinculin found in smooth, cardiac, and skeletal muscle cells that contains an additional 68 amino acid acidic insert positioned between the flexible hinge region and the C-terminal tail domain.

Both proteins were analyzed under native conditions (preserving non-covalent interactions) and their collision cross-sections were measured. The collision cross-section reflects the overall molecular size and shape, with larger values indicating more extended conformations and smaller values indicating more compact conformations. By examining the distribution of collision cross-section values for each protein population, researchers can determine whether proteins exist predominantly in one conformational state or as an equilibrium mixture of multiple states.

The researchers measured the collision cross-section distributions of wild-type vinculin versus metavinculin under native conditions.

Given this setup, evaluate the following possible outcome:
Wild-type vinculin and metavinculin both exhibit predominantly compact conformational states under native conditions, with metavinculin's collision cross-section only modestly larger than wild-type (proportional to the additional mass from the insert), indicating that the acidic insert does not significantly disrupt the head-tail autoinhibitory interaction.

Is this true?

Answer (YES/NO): NO